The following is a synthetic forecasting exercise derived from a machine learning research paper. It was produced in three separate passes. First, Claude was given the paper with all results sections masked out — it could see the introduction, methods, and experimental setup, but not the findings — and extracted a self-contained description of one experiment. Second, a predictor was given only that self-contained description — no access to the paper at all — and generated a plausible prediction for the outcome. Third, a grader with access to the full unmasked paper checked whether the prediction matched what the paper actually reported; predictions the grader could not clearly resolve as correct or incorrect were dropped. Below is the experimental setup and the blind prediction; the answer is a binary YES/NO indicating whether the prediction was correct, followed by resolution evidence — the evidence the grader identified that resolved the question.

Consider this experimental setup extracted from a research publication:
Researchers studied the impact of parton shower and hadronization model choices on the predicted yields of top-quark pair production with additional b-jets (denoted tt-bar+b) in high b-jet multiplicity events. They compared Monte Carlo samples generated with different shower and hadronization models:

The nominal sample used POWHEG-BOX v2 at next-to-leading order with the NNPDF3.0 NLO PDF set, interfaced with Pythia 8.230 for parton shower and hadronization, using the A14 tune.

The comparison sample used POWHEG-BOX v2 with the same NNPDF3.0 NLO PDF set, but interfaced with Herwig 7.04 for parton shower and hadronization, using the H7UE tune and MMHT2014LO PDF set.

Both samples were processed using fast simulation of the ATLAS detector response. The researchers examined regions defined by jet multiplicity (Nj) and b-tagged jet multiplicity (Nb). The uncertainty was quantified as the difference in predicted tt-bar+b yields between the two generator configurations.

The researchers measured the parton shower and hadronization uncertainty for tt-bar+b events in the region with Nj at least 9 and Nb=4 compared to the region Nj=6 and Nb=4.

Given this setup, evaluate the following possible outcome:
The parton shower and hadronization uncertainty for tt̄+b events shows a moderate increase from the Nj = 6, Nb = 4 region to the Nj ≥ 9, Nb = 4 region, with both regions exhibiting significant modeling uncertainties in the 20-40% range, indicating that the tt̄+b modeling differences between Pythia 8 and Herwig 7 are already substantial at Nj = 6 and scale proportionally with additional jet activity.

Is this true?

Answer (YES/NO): NO